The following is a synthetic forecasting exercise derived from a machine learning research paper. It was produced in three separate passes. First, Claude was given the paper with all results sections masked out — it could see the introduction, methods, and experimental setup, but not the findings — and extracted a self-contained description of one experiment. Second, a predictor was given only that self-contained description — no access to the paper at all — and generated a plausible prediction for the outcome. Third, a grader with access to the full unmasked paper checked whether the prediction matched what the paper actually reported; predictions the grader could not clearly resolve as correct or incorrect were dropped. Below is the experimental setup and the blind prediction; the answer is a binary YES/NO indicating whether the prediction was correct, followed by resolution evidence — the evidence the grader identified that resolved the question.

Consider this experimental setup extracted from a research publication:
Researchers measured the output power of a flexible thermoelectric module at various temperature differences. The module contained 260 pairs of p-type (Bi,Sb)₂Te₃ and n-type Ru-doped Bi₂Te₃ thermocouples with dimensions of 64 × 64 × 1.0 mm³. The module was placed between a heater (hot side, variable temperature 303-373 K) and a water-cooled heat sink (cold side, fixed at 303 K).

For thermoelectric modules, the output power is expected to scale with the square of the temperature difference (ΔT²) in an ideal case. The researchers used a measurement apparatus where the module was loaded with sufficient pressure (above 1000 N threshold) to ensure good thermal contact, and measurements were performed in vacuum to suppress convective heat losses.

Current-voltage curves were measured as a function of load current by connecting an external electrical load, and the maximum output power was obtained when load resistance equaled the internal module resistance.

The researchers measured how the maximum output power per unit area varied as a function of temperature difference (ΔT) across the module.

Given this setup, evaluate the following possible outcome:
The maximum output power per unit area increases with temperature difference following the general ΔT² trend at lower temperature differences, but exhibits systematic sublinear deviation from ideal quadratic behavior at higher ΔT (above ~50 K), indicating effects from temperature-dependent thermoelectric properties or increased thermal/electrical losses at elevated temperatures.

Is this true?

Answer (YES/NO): NO